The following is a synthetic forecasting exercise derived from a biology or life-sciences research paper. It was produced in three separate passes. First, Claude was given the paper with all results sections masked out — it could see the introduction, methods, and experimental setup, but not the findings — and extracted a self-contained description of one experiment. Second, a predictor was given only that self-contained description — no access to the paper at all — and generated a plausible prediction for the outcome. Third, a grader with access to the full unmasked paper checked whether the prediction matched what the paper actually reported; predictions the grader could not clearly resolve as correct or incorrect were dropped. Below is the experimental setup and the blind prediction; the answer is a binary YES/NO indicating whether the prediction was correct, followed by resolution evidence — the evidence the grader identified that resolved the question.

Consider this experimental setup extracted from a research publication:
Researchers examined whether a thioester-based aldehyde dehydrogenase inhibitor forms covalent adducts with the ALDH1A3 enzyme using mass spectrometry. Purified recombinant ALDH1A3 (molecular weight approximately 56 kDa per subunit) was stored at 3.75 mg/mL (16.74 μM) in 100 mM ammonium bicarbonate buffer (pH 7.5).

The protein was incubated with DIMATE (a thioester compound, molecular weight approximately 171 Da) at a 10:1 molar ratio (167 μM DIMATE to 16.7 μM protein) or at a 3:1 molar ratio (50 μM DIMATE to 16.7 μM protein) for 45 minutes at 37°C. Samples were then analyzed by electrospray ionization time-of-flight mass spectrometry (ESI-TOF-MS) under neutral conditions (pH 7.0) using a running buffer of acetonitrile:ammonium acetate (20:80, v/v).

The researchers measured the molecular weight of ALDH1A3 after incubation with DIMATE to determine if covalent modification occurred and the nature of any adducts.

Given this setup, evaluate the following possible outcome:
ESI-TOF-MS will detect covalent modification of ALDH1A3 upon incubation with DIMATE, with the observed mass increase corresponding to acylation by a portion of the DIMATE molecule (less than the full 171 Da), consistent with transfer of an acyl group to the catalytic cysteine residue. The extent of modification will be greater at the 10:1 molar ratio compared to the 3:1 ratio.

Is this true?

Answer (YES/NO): NO